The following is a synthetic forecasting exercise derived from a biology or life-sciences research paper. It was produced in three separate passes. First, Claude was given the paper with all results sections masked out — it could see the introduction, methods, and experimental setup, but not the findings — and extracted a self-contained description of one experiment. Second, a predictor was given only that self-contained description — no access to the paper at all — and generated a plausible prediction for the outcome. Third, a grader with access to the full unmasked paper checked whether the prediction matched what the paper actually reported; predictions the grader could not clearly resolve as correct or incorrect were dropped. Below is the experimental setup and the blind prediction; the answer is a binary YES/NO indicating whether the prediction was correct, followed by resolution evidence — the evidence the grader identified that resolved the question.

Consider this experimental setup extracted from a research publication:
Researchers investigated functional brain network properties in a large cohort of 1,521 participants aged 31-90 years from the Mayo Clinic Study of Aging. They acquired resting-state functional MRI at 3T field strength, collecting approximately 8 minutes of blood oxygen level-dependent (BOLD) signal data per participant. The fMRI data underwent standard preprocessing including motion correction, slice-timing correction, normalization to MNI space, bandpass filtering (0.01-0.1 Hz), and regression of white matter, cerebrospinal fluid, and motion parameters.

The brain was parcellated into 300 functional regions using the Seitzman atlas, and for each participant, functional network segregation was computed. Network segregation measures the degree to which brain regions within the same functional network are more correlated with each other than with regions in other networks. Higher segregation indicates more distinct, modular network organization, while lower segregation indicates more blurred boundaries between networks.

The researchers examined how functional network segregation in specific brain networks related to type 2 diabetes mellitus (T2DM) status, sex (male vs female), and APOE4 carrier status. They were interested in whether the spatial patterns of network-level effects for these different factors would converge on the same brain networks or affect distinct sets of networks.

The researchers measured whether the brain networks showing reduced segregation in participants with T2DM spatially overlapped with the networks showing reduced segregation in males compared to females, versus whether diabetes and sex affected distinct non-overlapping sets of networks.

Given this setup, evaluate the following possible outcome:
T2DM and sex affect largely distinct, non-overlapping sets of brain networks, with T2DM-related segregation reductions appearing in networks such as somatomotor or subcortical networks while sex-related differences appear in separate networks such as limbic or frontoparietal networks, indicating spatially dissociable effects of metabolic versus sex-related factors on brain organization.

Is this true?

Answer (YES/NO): NO